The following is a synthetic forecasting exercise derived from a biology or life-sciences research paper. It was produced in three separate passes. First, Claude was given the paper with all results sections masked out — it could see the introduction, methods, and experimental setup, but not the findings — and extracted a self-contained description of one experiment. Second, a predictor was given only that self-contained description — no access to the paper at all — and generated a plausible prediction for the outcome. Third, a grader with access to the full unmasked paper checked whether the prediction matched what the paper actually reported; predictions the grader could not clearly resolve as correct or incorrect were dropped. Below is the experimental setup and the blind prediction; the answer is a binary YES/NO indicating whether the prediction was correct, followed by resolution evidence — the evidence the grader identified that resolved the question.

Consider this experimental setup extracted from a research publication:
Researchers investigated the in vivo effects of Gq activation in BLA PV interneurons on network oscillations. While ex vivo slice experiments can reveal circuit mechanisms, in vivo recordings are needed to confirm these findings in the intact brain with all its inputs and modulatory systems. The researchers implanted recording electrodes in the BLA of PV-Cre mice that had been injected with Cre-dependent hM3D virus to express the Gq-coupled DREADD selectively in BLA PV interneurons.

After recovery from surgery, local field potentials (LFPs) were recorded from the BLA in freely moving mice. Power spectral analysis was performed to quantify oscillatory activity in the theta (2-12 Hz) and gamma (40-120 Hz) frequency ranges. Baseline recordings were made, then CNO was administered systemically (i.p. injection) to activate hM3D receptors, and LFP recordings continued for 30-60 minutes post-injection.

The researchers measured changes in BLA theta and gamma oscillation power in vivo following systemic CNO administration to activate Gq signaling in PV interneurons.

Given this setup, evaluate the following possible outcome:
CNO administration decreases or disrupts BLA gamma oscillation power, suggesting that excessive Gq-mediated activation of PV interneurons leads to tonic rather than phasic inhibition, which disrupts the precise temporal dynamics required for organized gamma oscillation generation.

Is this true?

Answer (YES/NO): NO